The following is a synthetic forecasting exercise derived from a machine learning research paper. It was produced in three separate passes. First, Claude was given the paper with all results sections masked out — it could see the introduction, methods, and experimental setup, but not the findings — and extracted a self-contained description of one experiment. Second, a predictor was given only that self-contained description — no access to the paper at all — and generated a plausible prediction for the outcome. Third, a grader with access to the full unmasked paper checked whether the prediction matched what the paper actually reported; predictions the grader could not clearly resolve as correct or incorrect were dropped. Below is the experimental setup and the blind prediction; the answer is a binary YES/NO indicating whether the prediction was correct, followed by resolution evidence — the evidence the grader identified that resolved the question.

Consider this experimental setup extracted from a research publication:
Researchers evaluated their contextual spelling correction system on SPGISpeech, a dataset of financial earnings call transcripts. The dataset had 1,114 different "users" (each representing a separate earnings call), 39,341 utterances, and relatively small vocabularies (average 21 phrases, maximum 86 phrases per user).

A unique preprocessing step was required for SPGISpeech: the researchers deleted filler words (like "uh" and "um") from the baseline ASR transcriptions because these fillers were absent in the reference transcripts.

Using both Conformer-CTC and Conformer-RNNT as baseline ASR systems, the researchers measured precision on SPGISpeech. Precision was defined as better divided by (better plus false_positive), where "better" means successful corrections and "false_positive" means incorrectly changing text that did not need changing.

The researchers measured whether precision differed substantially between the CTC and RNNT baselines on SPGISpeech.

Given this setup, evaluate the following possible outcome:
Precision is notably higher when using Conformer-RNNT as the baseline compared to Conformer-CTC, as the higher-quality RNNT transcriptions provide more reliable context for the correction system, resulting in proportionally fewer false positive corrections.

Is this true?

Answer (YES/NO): NO